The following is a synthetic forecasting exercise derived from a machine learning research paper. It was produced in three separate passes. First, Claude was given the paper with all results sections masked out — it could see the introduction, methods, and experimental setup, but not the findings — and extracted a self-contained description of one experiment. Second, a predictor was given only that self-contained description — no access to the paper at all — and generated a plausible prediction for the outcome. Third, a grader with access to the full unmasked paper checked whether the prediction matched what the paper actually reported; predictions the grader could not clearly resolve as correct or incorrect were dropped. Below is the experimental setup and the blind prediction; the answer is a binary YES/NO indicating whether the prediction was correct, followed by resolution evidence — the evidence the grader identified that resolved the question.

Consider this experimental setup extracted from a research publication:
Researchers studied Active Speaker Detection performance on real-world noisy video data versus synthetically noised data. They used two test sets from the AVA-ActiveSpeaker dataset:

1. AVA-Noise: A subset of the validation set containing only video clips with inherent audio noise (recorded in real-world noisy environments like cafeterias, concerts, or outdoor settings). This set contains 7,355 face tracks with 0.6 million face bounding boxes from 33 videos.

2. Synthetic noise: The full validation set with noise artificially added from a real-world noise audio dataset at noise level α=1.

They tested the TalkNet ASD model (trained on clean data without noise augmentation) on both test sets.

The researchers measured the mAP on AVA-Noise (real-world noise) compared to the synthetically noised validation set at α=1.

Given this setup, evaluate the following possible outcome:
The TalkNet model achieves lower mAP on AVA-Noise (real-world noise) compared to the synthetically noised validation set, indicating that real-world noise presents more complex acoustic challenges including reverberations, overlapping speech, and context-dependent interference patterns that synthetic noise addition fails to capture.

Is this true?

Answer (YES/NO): NO